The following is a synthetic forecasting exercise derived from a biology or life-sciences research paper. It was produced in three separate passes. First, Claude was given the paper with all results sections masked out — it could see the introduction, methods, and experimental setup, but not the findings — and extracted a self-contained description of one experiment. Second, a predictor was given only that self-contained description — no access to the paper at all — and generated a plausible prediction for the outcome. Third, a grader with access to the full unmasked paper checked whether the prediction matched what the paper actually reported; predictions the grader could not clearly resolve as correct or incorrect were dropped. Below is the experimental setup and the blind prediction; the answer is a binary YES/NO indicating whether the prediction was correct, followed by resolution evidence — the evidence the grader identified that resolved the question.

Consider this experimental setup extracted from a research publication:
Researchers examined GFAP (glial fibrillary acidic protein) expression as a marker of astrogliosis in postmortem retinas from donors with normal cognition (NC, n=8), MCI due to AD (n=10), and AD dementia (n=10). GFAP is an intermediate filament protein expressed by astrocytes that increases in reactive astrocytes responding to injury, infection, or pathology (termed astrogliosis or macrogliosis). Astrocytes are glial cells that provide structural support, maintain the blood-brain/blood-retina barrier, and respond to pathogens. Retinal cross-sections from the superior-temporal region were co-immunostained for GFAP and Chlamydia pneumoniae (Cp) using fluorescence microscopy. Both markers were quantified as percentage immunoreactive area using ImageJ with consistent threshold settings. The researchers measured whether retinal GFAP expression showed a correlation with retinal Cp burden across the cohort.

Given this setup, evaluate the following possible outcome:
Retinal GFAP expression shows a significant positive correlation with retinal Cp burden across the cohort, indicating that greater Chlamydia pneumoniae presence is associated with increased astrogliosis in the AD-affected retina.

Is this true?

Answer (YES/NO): YES